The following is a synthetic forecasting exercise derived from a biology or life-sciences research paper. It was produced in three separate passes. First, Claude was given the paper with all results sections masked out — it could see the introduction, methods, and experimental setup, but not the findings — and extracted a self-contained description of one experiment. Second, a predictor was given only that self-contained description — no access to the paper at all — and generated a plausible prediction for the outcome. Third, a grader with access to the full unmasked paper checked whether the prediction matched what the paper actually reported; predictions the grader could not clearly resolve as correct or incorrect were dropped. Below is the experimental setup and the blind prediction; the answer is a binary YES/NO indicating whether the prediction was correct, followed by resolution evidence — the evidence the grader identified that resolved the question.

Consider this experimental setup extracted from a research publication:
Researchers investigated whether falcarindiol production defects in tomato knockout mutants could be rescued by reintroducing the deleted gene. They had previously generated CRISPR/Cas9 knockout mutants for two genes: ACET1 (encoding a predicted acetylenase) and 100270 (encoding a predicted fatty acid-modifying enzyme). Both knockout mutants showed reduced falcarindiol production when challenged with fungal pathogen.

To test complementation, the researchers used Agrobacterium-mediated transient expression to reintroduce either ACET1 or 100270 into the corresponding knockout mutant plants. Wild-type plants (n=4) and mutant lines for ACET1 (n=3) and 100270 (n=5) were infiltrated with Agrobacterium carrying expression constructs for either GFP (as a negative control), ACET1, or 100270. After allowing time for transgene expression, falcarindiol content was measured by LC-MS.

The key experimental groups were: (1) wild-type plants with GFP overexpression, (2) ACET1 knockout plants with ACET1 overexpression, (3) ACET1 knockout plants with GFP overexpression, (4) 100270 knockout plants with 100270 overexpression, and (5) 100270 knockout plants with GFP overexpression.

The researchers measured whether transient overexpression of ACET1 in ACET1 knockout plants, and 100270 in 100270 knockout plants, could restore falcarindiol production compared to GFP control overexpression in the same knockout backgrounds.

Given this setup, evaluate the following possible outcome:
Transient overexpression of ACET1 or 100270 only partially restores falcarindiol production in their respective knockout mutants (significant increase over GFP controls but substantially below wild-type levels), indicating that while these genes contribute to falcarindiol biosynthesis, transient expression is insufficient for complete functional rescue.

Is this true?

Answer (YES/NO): NO